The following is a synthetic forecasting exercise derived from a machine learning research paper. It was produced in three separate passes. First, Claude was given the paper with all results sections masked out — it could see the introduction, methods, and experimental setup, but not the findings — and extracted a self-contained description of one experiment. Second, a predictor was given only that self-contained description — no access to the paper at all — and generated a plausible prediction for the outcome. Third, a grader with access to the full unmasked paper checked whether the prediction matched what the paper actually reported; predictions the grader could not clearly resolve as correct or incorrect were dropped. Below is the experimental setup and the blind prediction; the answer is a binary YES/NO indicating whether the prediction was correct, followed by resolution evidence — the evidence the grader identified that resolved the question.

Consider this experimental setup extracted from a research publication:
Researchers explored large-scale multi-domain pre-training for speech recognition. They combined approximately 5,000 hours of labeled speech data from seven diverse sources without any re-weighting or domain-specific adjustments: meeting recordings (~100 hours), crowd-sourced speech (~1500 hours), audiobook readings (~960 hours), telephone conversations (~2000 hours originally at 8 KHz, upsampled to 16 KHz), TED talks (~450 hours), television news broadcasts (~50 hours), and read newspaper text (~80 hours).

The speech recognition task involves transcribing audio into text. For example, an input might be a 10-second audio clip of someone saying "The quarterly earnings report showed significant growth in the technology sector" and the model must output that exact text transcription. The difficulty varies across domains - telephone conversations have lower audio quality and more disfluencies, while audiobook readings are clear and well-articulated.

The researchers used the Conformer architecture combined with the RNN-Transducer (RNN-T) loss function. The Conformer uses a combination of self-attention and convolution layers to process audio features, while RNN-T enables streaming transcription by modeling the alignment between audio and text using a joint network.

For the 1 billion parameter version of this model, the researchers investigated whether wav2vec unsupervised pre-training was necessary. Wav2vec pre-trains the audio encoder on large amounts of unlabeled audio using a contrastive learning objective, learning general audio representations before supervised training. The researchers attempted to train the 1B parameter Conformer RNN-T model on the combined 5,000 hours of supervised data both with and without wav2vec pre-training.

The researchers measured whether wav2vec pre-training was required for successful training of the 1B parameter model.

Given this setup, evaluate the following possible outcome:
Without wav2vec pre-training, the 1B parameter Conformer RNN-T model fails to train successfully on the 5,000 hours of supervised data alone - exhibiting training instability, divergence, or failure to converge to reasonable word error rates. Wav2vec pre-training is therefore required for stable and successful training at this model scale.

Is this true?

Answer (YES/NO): YES